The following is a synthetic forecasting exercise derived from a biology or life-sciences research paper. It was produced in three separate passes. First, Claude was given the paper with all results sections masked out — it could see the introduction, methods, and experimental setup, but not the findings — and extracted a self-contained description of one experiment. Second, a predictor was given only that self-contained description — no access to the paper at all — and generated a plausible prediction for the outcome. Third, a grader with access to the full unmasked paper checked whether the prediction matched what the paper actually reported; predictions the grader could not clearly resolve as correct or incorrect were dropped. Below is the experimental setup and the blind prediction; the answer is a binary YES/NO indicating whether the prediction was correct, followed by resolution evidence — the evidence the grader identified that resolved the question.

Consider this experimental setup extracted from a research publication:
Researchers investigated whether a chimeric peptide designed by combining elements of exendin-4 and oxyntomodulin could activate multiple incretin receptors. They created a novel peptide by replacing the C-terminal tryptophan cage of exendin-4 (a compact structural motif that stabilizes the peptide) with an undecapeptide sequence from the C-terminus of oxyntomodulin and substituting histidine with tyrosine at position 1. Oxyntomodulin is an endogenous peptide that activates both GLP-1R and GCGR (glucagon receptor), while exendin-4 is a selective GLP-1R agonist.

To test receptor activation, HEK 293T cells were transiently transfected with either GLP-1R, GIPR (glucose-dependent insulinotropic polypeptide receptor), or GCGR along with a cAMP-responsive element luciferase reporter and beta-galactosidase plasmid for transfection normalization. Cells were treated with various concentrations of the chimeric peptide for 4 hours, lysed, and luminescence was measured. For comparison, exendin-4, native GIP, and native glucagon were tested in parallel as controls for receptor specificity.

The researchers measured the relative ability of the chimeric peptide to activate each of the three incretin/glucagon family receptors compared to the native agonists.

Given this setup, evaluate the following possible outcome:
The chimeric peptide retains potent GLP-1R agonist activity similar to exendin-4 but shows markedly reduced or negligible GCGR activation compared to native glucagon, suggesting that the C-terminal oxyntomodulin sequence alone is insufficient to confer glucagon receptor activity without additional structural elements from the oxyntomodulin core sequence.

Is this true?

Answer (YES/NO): NO